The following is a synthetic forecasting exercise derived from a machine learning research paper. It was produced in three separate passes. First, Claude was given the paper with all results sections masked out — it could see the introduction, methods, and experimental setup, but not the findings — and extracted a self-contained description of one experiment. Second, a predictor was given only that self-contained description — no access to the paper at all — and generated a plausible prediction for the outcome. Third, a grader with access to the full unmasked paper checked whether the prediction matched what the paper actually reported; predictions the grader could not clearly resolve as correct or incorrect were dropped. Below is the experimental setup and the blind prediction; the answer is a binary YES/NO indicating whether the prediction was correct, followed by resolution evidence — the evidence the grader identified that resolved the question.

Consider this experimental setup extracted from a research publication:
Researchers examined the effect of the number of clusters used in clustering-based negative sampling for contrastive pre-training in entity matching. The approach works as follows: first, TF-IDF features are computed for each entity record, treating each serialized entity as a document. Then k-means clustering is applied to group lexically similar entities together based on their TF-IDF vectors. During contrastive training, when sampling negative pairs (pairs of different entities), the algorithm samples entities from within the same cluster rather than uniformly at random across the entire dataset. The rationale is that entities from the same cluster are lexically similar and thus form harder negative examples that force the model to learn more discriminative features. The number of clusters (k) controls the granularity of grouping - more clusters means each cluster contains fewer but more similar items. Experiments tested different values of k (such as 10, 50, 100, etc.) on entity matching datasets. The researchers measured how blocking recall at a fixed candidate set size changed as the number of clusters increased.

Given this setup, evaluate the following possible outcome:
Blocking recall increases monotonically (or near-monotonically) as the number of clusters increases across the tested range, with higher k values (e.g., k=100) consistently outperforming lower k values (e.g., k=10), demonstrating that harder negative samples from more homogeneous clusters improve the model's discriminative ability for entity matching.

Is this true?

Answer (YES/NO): NO